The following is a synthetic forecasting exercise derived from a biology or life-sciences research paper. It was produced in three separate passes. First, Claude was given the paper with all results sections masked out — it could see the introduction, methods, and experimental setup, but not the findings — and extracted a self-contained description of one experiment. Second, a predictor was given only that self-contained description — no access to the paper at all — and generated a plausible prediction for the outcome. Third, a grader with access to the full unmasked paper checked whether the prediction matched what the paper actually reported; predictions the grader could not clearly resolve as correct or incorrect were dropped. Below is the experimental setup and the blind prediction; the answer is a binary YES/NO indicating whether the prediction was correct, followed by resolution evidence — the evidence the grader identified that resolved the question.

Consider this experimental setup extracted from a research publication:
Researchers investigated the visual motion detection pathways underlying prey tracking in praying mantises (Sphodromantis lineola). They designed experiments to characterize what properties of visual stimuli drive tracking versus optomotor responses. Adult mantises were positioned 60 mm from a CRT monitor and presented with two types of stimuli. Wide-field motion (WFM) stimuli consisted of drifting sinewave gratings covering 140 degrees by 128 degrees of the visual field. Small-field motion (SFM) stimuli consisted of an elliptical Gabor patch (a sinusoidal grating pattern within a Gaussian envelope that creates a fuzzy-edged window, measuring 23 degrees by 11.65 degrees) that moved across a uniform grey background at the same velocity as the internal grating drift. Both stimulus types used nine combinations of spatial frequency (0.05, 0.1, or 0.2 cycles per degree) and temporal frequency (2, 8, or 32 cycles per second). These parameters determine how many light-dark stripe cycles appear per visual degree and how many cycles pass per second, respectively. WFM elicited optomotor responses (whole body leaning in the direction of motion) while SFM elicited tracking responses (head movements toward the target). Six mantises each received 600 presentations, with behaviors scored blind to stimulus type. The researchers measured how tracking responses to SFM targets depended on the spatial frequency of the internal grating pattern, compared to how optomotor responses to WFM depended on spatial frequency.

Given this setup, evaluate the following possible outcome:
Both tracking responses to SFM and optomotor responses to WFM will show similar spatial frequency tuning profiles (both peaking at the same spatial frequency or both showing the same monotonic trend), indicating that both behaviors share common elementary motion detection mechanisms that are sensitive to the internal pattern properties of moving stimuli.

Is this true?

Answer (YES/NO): NO